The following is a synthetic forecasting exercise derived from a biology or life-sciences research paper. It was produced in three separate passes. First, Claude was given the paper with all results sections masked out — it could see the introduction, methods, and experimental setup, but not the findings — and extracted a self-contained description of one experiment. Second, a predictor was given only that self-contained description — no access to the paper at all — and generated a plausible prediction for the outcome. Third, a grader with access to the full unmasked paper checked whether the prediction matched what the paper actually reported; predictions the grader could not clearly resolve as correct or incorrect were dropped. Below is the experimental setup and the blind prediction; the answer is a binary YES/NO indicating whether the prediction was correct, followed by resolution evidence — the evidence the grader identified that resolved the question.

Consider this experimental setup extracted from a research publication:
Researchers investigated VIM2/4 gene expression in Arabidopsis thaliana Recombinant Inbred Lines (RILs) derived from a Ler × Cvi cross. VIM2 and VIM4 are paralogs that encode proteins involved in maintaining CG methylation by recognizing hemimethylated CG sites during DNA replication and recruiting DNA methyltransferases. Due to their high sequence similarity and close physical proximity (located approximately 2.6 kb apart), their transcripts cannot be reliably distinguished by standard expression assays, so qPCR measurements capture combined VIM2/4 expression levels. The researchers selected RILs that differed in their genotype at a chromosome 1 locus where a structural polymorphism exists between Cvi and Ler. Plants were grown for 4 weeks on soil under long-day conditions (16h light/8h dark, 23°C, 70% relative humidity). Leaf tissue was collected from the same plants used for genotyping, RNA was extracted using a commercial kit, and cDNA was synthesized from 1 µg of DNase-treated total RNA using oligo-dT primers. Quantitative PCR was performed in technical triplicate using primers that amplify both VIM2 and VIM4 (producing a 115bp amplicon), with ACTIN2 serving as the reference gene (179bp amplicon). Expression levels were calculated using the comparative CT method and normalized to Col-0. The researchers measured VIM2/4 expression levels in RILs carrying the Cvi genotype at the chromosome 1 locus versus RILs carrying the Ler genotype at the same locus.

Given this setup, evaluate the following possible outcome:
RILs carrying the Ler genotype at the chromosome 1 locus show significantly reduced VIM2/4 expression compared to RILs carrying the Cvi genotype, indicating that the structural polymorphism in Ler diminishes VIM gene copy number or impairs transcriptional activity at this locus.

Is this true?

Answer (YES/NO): NO